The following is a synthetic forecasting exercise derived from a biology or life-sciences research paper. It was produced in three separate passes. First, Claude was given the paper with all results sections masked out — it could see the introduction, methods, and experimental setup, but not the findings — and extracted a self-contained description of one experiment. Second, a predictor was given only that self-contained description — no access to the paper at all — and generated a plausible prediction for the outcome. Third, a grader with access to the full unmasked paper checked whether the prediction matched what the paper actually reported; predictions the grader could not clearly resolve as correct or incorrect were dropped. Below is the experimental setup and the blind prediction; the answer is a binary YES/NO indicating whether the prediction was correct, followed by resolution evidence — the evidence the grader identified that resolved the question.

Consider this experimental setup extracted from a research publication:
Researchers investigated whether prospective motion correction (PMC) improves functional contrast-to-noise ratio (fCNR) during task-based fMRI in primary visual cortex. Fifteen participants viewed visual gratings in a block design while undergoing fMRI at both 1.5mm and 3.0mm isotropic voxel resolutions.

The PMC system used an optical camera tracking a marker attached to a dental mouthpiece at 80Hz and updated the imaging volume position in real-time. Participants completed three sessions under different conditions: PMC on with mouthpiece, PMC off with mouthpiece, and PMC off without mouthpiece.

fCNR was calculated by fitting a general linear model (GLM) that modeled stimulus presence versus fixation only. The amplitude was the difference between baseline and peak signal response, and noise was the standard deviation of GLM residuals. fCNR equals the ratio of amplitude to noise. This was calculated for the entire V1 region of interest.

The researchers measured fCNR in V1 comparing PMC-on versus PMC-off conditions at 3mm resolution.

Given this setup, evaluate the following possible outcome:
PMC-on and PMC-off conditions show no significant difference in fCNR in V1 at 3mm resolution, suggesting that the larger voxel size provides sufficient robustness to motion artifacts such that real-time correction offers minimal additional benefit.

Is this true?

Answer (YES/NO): YES